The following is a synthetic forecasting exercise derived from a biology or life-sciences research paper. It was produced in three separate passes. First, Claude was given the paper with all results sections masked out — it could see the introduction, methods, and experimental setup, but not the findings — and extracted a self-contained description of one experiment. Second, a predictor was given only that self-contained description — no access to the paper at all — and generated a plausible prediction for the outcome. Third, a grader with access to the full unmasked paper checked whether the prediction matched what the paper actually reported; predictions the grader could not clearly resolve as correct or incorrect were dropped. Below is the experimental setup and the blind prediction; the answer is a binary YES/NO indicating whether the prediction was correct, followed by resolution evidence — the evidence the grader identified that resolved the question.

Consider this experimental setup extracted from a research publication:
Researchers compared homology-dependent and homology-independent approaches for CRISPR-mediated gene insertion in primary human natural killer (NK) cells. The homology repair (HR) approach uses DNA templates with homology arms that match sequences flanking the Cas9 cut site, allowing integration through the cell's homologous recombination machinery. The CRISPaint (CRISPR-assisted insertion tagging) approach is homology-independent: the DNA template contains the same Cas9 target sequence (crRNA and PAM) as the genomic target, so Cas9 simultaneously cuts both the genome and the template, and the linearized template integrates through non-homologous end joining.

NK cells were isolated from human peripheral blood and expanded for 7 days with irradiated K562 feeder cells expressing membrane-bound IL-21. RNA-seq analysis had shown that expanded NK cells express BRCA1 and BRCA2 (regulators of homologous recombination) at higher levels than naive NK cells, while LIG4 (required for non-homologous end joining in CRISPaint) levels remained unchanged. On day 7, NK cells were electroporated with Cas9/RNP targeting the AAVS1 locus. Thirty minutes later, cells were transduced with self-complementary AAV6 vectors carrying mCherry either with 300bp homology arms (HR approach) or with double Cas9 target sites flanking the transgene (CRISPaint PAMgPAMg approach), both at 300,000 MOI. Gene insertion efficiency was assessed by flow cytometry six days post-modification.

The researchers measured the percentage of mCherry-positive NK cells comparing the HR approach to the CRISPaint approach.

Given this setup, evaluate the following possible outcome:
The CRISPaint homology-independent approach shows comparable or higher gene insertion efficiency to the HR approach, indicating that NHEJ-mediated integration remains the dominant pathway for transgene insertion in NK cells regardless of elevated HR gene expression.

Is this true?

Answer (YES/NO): NO